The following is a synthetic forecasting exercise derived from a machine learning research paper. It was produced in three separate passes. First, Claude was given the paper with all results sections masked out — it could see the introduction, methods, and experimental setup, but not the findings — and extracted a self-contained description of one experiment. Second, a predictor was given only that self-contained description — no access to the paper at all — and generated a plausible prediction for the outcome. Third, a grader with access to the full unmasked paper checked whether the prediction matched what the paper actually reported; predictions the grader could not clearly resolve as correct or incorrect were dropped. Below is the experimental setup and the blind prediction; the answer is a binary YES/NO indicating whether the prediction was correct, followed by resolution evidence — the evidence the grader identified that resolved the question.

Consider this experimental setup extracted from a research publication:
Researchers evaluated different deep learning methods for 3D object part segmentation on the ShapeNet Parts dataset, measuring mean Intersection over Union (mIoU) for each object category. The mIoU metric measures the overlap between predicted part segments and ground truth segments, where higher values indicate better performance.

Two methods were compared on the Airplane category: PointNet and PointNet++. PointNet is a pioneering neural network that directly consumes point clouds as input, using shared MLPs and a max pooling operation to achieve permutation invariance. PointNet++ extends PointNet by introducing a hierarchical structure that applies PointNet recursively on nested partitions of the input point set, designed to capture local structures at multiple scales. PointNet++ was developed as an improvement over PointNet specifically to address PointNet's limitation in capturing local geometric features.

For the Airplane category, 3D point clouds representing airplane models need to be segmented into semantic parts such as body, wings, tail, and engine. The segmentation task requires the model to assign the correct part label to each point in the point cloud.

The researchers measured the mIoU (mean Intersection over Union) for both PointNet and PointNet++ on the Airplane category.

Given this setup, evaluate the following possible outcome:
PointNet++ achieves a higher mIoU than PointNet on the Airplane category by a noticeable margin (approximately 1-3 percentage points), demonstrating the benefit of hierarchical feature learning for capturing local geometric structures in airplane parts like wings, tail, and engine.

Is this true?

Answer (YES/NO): NO